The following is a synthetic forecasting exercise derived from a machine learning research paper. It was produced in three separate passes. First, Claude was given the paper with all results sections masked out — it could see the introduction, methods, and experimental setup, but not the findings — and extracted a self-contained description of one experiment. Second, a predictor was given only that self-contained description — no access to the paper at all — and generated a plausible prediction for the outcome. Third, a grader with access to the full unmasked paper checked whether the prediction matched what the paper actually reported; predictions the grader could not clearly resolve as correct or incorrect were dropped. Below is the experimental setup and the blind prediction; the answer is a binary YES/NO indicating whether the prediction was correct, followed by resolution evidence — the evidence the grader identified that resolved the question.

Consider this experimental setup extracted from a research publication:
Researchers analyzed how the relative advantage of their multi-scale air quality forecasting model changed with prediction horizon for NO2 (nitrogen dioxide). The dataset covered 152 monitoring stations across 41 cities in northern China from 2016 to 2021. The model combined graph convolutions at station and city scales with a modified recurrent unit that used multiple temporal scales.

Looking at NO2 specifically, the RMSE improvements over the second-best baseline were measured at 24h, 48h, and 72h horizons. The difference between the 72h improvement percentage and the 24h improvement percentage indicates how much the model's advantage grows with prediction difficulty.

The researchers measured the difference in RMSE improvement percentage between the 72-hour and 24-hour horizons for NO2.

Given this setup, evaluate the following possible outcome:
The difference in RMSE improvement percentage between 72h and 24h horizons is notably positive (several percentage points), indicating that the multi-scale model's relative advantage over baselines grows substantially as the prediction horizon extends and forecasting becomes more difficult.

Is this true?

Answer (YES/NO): YES